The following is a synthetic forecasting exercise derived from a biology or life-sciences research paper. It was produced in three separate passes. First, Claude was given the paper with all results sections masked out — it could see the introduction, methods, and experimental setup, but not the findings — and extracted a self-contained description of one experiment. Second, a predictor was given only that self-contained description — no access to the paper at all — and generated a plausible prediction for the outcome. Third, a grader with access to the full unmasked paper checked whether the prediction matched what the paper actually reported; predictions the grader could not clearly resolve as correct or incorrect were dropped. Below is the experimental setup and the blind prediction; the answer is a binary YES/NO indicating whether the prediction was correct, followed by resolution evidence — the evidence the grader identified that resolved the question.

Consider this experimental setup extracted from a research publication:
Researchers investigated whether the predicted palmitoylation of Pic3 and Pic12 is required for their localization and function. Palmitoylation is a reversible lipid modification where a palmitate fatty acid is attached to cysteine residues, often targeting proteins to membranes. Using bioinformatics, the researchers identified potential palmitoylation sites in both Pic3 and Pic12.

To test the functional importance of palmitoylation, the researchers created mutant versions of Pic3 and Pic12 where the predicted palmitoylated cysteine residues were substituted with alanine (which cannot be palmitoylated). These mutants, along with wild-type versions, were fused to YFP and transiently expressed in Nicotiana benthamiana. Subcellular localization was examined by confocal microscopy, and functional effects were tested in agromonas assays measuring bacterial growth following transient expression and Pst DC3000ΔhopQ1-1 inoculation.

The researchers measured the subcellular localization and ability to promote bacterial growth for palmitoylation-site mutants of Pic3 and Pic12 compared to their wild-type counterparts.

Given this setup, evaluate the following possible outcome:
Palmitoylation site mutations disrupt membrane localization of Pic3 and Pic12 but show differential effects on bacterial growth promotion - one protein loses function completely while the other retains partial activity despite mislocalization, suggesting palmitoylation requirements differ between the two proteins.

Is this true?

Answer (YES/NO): NO